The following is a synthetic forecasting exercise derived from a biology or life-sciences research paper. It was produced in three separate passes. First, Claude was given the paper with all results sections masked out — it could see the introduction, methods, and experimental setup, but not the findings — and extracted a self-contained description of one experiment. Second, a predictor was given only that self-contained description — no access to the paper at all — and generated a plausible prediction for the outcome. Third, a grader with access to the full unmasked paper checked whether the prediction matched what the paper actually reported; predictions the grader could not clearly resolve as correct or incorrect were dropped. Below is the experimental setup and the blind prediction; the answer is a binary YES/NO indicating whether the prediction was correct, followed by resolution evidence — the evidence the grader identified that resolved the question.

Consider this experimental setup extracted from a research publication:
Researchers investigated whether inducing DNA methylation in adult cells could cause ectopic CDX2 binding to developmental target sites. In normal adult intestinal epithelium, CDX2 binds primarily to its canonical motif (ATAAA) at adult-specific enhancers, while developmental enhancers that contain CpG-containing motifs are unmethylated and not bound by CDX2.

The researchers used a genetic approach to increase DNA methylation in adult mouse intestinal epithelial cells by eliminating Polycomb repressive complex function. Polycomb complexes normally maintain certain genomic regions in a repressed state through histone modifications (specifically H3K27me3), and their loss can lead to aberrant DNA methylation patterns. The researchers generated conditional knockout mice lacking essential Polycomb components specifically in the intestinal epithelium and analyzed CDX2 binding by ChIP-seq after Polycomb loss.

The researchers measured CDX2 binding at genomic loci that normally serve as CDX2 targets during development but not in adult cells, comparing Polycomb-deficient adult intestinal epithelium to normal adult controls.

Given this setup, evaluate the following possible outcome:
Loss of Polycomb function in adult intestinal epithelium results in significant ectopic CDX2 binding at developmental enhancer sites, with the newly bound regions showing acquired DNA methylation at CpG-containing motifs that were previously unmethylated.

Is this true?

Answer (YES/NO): YES